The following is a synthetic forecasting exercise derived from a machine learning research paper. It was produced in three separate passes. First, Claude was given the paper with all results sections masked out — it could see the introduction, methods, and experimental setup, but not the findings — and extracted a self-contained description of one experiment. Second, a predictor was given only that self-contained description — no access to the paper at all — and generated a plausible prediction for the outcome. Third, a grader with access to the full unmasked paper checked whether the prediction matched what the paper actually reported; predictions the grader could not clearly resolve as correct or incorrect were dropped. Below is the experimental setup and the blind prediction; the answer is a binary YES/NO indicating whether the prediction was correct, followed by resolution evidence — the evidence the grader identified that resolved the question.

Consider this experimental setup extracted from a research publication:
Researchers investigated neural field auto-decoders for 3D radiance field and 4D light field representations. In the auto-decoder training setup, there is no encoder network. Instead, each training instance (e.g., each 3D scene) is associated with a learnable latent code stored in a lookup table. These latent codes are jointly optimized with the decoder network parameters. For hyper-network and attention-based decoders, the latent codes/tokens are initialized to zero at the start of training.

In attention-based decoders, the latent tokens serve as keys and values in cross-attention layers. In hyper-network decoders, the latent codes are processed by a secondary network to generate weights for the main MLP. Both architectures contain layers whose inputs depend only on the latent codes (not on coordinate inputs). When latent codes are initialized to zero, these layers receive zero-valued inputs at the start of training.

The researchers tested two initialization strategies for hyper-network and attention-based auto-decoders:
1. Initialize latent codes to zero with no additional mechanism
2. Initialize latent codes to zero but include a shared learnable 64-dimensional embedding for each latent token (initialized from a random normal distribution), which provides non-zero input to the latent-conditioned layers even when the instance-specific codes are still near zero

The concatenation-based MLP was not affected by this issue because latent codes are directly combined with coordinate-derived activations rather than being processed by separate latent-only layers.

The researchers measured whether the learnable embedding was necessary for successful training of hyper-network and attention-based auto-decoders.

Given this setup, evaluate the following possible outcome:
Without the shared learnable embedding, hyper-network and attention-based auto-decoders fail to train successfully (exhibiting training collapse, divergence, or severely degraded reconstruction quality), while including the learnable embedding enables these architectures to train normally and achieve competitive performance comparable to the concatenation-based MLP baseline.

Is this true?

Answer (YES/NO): YES